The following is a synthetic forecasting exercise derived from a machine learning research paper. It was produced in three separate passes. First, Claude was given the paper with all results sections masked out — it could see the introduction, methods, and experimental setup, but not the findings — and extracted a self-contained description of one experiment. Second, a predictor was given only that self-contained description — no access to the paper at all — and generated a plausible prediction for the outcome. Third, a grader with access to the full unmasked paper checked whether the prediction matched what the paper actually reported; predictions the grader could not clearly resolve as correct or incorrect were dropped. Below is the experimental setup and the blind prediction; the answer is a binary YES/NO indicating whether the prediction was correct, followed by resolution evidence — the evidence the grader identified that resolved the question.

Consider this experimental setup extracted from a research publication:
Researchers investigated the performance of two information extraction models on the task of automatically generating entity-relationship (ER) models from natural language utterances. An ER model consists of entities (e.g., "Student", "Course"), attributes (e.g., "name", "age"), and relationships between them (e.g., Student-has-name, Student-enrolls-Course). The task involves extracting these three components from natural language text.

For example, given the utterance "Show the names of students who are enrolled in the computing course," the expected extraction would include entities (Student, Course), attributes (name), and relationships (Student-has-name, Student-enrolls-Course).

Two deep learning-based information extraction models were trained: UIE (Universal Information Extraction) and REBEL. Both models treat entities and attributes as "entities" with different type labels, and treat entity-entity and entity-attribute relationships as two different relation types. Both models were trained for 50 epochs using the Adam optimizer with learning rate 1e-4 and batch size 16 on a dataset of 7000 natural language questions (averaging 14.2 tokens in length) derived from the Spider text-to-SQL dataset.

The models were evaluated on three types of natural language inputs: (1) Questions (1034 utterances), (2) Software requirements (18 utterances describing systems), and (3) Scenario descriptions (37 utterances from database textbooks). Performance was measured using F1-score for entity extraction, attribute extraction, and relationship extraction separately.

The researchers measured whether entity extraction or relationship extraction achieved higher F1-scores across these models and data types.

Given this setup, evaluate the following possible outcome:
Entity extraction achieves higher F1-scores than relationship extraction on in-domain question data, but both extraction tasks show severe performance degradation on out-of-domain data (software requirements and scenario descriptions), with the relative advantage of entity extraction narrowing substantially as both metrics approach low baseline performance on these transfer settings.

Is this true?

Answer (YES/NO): NO